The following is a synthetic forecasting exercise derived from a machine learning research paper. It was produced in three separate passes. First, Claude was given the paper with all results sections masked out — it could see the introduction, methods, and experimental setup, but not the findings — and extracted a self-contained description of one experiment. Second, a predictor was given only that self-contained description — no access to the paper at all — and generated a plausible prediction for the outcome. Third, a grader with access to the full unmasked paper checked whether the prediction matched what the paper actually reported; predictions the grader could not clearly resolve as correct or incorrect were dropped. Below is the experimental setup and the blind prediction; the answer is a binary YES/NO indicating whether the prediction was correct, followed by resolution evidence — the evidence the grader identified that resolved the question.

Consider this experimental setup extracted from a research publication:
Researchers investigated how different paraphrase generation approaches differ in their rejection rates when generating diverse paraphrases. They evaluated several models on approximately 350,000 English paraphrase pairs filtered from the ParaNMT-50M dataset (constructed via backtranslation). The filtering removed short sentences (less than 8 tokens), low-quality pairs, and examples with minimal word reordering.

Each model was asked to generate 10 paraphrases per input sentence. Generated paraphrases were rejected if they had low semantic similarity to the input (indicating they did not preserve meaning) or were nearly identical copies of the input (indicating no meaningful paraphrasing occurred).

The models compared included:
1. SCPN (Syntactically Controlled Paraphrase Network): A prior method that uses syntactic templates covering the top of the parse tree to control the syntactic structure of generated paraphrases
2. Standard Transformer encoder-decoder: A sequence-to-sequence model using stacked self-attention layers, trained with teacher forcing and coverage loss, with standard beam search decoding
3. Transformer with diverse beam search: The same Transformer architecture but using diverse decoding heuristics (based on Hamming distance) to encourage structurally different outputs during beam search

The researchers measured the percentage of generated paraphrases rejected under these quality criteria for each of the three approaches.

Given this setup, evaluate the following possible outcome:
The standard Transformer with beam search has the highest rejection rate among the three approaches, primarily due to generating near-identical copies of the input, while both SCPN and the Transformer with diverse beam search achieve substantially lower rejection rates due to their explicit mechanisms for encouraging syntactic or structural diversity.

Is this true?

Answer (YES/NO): NO